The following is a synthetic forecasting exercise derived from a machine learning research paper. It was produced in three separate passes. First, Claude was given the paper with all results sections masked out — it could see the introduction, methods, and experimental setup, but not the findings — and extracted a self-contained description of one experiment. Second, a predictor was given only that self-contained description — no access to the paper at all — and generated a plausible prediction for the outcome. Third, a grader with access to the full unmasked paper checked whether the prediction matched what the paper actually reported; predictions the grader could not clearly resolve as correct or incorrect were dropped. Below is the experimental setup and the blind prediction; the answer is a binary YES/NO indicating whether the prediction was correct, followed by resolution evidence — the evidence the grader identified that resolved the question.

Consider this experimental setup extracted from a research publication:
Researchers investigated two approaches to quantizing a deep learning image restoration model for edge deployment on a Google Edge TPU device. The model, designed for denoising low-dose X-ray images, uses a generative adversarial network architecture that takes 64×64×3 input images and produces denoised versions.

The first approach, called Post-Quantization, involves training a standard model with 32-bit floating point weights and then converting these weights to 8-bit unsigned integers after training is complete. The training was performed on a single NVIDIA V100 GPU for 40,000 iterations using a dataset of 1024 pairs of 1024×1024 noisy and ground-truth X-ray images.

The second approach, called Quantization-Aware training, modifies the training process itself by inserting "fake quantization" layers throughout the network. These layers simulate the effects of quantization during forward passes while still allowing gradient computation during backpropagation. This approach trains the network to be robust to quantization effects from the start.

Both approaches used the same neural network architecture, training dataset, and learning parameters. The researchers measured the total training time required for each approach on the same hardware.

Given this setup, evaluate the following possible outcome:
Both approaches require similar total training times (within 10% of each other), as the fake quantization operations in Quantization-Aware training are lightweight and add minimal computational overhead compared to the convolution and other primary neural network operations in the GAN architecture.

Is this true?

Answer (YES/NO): NO